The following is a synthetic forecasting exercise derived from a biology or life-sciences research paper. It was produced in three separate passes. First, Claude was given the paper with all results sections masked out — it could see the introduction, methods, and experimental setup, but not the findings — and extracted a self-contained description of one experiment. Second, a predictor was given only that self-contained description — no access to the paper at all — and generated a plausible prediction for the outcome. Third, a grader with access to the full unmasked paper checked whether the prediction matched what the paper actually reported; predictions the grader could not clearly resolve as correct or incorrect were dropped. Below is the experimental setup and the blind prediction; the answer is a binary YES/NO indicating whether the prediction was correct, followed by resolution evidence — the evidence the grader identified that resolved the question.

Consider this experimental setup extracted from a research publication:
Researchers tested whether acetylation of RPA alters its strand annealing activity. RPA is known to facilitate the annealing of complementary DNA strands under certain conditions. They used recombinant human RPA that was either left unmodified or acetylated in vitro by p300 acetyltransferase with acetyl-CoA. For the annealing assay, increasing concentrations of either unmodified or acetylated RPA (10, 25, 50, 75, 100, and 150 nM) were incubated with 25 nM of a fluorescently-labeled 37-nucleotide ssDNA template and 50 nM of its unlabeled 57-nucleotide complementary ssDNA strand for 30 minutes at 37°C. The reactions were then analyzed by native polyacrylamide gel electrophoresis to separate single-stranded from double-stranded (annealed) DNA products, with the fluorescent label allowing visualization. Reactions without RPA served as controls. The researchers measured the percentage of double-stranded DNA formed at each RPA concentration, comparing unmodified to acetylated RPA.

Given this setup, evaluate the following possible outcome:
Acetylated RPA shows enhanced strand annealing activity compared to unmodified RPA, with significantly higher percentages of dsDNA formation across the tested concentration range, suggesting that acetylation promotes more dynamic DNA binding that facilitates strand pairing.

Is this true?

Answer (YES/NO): NO